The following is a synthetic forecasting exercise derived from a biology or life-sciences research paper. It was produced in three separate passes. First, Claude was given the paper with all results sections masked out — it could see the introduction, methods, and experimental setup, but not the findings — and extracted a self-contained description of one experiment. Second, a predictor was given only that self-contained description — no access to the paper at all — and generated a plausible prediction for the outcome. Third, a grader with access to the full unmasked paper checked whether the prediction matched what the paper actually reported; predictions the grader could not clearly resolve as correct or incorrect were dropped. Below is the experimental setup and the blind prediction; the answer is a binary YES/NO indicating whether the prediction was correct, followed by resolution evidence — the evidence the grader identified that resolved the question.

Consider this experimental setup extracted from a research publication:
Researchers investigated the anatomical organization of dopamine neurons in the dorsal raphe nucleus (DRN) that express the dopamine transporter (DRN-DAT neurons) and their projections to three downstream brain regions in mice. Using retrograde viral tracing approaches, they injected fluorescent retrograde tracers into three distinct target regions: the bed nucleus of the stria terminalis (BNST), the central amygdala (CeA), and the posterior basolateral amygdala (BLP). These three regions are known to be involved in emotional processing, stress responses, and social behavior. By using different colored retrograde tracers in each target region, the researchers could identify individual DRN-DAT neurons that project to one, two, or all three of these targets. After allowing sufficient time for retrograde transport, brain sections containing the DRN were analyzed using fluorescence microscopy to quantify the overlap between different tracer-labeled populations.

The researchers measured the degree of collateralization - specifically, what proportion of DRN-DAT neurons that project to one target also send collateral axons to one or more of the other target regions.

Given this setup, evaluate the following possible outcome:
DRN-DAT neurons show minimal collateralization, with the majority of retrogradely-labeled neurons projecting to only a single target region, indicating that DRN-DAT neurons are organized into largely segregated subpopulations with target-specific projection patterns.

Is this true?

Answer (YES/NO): NO